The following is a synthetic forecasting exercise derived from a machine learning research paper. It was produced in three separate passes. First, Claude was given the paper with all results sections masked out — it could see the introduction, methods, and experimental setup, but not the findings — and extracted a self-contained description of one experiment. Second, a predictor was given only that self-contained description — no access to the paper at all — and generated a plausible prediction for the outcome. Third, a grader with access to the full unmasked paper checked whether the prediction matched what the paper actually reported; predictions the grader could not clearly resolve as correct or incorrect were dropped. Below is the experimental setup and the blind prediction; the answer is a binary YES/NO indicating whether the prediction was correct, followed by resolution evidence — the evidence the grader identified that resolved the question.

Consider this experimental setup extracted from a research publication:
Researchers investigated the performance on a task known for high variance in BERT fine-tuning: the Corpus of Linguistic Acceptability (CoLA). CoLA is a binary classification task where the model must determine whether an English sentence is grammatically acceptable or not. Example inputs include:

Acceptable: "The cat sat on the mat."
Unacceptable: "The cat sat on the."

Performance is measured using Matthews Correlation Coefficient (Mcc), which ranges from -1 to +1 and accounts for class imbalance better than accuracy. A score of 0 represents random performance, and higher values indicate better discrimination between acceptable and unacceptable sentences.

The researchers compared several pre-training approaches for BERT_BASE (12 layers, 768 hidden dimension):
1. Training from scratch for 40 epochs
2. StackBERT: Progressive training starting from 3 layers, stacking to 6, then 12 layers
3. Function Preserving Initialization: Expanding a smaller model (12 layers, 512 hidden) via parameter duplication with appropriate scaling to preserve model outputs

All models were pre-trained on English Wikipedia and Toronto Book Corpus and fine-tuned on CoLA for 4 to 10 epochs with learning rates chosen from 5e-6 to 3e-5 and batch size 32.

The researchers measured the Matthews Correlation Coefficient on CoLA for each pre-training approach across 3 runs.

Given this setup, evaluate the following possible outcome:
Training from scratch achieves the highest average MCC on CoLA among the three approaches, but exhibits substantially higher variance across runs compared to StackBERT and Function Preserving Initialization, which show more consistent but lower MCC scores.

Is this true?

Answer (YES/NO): NO